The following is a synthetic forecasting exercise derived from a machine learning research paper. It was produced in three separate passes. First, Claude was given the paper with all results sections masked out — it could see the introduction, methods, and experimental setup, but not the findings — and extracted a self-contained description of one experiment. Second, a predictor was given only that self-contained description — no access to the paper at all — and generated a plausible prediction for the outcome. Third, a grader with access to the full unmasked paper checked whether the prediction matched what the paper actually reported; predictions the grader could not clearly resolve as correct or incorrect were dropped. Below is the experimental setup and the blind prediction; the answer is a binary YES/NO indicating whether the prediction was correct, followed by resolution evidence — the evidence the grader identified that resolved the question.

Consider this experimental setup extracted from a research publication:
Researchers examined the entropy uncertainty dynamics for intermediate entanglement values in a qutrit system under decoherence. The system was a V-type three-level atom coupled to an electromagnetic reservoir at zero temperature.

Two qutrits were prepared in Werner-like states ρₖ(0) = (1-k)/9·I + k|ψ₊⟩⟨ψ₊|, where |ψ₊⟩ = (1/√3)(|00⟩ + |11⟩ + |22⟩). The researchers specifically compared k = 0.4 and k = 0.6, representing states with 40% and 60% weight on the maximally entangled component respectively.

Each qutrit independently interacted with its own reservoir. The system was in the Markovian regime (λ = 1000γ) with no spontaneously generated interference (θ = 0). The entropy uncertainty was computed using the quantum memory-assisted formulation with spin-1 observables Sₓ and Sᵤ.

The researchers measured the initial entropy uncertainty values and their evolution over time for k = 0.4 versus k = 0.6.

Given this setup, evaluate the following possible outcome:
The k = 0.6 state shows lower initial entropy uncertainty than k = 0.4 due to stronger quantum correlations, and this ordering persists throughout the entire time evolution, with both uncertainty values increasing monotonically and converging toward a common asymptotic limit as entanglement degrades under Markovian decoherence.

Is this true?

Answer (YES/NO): NO